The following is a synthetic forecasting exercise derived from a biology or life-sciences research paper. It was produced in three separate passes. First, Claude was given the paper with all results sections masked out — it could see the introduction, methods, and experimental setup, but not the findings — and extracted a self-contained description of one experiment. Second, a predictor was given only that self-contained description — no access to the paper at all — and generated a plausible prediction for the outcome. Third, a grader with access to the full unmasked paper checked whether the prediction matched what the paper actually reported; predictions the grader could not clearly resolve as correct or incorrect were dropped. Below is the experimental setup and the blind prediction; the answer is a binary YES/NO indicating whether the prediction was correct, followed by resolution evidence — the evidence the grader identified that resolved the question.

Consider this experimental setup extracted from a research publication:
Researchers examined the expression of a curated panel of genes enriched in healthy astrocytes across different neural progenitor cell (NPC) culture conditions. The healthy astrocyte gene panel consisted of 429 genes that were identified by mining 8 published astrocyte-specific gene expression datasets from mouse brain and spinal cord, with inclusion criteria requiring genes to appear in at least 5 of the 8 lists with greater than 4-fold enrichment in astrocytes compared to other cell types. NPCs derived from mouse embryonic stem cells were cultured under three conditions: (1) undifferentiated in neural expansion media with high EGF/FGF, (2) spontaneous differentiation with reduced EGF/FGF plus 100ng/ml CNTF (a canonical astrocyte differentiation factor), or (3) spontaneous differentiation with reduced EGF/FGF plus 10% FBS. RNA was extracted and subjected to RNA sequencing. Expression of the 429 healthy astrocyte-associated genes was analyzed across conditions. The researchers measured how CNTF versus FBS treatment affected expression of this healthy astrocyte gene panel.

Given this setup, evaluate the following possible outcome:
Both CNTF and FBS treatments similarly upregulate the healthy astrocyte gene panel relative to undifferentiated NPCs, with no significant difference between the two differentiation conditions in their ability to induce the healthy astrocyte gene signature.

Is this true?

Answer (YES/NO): NO